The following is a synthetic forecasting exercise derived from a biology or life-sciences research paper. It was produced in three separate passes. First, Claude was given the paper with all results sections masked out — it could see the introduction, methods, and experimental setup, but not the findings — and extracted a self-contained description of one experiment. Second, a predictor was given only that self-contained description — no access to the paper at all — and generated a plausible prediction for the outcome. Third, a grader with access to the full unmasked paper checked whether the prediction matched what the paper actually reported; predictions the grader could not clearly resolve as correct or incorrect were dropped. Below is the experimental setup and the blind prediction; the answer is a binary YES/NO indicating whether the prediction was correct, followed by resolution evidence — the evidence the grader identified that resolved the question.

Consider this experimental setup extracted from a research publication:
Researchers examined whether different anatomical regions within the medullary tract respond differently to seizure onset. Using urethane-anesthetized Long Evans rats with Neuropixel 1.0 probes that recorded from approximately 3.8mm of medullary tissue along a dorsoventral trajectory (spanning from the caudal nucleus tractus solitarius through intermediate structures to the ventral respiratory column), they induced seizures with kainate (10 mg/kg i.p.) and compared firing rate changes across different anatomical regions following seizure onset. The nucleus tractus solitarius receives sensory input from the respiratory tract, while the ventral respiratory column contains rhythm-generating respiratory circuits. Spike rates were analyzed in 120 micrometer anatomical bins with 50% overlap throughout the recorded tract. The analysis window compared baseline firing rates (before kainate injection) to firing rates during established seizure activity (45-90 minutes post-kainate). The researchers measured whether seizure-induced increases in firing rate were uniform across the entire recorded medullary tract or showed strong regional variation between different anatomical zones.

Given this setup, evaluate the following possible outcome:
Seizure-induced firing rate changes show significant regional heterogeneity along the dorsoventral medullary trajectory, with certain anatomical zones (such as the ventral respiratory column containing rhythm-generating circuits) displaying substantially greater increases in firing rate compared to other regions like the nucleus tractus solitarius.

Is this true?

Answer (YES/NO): NO